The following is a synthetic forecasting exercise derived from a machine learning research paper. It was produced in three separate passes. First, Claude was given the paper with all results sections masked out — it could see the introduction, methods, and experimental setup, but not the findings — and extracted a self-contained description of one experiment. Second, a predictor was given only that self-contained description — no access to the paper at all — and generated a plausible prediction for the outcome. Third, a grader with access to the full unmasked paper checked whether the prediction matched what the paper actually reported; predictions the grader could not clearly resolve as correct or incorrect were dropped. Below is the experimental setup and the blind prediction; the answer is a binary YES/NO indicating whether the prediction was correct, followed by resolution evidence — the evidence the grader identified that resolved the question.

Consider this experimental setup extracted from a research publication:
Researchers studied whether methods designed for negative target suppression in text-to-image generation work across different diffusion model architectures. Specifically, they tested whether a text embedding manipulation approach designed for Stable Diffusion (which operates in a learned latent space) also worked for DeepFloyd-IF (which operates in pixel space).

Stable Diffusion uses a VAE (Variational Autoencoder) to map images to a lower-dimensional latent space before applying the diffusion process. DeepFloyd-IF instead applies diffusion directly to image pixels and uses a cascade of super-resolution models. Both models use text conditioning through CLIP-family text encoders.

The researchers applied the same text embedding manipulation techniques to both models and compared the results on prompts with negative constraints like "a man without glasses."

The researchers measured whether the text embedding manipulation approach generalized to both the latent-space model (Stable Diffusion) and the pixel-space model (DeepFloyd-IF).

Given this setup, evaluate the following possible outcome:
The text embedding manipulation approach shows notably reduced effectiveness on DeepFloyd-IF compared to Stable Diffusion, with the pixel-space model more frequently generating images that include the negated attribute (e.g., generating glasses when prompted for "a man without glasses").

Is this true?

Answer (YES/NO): NO